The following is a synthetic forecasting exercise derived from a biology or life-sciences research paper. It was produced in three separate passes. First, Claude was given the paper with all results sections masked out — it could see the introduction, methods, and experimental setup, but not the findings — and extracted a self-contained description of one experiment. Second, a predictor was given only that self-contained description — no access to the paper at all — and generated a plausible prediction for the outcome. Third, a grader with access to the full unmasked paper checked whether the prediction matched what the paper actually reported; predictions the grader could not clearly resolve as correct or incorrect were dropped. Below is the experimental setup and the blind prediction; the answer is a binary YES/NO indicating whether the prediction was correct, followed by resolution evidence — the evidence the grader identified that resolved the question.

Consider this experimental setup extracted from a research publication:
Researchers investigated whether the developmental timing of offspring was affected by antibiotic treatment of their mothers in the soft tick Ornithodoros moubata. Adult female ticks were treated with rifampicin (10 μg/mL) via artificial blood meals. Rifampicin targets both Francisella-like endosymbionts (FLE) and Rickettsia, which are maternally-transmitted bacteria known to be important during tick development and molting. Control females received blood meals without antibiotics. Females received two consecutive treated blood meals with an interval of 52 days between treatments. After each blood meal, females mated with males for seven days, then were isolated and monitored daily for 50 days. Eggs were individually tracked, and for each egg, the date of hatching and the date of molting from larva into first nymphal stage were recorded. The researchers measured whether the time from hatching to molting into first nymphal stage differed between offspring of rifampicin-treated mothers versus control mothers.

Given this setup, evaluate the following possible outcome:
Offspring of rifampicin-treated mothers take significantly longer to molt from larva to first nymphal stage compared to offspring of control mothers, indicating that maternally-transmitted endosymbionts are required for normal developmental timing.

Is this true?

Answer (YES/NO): YES